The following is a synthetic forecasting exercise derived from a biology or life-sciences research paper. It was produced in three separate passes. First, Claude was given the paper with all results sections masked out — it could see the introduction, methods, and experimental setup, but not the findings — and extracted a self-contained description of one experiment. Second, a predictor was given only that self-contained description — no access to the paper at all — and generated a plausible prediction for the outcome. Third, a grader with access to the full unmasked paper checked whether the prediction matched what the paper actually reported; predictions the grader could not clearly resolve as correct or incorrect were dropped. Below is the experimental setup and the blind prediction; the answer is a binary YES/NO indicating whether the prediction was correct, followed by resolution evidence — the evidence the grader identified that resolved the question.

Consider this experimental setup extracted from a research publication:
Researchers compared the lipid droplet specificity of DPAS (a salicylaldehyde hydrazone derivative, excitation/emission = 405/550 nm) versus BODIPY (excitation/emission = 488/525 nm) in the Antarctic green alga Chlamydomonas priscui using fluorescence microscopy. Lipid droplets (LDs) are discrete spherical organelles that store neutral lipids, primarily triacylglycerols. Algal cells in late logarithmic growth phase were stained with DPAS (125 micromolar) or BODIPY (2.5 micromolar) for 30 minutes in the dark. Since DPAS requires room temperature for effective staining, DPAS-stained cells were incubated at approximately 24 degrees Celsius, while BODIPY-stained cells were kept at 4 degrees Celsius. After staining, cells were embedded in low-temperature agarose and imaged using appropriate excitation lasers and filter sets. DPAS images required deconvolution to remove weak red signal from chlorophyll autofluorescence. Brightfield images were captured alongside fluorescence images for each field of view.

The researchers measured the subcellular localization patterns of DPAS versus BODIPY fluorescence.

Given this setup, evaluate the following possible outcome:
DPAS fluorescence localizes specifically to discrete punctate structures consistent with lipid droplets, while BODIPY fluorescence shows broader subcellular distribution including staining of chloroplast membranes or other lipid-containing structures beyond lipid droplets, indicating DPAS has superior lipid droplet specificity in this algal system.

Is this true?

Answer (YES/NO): YES